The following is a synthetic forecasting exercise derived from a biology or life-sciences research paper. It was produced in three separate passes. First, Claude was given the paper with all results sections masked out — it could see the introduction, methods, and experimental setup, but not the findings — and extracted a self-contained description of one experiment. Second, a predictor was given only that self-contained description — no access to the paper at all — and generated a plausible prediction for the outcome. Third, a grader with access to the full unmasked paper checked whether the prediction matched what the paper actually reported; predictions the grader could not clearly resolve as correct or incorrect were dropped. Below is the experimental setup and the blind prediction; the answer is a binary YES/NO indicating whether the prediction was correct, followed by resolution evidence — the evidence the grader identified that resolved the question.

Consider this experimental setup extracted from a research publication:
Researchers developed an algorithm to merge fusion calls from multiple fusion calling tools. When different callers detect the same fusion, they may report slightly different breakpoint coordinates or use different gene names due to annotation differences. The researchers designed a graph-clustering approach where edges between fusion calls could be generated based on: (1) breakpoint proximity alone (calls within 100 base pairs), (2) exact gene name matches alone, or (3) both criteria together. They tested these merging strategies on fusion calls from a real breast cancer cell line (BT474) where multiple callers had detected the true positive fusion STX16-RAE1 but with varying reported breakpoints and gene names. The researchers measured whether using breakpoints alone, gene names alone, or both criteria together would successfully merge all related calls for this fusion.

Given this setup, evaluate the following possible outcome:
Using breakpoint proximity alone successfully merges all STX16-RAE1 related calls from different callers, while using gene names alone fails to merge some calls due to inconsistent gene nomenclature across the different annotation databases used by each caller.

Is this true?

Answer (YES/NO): NO